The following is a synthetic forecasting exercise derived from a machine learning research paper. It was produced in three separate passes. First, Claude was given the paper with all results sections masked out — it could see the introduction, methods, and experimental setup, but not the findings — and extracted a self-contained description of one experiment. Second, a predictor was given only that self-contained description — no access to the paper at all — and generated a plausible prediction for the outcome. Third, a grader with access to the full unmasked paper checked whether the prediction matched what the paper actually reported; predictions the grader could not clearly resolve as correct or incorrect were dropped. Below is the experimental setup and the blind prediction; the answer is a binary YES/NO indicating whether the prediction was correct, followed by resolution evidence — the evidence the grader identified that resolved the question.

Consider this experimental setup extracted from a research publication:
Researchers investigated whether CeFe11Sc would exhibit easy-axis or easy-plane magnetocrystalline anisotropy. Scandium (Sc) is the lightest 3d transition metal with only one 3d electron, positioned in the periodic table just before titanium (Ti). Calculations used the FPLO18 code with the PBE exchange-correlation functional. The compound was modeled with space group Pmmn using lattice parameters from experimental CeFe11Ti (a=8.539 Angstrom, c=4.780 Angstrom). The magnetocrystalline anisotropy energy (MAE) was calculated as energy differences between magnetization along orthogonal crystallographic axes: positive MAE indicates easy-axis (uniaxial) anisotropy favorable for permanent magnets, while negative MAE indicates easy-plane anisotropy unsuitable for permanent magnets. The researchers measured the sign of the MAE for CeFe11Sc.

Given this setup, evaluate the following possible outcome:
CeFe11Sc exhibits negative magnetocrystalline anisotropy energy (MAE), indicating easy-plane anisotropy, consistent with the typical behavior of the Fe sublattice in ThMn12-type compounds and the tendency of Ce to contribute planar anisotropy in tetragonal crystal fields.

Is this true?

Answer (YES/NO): YES